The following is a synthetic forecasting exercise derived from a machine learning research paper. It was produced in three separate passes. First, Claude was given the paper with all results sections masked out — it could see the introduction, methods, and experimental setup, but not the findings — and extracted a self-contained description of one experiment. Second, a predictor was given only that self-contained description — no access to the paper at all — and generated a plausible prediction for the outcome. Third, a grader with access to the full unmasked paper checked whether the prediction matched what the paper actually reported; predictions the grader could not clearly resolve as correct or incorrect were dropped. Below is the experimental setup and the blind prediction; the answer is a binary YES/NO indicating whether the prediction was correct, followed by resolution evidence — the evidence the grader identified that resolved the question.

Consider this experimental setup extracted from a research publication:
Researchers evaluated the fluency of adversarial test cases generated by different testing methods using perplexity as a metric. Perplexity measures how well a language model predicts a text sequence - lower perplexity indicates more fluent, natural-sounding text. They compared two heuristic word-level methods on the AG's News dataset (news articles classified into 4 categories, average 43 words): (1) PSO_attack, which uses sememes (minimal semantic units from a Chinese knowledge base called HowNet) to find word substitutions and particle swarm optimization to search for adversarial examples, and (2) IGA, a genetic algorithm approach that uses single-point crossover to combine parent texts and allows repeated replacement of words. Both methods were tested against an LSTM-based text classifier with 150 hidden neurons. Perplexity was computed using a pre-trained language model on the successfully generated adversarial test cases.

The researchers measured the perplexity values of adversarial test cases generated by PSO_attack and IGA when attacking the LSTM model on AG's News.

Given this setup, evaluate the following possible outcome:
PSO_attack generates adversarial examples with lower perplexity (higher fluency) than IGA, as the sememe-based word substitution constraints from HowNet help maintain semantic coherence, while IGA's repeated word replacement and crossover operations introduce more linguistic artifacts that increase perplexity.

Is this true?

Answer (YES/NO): NO